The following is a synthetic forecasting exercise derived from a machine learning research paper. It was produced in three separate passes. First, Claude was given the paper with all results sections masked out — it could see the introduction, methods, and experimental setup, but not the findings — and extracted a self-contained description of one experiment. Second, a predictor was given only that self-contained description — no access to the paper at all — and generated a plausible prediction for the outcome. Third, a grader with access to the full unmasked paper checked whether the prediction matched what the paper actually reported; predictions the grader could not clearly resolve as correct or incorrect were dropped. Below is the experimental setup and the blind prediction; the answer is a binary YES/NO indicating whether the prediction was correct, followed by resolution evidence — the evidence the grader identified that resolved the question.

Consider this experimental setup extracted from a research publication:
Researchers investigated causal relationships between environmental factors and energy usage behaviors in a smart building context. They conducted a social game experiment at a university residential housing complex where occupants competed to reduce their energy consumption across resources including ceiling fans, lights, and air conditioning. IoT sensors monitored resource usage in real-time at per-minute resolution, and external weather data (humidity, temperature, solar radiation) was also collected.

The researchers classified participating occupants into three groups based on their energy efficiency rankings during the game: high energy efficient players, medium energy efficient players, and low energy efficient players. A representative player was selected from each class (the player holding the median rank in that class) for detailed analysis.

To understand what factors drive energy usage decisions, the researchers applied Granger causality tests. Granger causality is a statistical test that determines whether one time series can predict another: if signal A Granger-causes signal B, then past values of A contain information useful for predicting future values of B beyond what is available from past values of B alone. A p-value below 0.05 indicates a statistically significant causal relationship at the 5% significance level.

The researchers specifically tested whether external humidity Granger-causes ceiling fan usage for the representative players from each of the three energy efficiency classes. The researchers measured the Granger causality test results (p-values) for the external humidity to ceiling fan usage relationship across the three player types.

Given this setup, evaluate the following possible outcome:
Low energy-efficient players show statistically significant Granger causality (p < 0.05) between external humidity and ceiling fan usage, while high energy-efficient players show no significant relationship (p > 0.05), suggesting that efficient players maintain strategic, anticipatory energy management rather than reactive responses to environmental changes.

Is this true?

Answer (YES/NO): YES